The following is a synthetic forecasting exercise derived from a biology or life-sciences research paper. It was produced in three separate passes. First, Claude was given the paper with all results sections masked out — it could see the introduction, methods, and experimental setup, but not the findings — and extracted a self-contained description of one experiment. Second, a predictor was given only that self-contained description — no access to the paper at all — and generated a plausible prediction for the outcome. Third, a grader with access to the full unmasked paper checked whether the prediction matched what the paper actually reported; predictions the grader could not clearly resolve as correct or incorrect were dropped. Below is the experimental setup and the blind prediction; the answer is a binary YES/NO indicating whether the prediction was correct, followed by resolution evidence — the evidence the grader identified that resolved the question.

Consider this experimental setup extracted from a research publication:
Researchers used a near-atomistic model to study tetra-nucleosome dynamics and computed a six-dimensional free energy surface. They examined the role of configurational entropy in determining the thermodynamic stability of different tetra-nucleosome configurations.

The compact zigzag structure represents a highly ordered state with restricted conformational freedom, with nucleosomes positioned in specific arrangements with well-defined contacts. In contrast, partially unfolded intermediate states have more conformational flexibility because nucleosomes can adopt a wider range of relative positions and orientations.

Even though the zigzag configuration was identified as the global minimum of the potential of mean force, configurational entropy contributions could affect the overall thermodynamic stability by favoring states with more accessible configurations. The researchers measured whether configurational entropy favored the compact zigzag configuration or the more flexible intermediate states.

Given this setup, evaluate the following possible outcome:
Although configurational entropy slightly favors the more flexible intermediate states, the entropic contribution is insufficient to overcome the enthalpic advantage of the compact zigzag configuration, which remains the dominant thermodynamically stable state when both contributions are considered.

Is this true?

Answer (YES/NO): NO